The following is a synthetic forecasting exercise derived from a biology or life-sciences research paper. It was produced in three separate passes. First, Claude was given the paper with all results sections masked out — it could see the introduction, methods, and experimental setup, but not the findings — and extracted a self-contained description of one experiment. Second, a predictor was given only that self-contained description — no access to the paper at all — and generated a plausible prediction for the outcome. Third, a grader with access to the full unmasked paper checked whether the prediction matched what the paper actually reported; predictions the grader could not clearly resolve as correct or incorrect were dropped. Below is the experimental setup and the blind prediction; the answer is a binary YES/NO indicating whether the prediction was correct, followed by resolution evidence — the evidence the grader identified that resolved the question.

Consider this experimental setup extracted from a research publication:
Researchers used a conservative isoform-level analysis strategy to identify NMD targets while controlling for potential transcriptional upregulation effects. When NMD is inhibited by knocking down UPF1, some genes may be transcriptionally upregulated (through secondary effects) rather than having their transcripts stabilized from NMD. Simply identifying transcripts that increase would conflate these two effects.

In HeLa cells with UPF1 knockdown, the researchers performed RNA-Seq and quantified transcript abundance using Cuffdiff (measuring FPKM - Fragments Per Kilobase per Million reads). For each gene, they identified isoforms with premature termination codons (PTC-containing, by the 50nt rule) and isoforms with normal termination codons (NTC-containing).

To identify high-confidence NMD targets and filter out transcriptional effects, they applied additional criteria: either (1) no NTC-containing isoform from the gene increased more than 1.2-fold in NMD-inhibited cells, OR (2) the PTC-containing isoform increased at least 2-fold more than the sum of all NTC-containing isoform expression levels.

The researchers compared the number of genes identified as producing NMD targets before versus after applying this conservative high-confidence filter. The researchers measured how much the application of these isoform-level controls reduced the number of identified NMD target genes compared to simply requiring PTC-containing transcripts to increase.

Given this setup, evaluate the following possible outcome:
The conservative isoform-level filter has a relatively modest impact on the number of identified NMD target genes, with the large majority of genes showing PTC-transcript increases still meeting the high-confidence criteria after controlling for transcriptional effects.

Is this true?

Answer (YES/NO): YES